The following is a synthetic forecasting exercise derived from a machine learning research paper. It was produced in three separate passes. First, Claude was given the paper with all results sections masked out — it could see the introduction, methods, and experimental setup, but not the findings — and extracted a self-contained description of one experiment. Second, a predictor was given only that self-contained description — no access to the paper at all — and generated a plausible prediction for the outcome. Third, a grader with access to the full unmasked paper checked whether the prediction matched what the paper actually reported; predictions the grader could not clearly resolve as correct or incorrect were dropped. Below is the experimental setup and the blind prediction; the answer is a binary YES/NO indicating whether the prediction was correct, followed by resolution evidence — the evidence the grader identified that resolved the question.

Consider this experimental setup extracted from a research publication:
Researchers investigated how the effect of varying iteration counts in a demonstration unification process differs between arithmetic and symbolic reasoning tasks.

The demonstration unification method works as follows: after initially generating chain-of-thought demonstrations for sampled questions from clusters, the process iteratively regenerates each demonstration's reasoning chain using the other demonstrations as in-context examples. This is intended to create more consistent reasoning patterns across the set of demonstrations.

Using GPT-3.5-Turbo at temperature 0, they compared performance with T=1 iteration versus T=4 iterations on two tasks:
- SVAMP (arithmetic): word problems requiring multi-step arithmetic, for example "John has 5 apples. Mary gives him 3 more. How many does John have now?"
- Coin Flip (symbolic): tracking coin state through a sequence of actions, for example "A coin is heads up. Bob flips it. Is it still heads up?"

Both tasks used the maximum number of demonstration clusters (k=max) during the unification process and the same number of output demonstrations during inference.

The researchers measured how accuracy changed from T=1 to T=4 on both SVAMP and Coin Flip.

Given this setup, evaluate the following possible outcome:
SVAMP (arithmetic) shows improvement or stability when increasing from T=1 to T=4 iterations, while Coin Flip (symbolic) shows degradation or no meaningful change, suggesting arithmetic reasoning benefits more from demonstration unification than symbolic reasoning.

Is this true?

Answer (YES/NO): YES